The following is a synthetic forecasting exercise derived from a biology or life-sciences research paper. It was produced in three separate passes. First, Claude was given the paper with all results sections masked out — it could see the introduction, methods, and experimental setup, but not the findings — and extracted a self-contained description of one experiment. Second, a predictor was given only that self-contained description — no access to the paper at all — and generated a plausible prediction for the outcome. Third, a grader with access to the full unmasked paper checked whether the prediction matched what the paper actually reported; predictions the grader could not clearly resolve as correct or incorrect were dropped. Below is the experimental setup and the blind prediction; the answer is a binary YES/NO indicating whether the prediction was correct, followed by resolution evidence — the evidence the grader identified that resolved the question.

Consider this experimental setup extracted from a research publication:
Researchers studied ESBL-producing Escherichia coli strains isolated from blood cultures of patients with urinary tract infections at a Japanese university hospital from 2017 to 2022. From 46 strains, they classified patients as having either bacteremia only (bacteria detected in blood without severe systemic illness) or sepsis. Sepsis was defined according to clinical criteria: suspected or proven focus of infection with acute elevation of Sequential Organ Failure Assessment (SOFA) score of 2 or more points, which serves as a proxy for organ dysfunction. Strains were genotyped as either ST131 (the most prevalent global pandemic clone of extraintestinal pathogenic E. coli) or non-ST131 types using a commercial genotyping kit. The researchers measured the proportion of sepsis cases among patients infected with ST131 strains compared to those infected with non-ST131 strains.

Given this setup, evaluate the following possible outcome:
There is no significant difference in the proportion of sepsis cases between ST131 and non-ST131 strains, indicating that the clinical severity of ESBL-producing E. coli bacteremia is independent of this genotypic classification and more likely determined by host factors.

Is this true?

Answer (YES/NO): NO